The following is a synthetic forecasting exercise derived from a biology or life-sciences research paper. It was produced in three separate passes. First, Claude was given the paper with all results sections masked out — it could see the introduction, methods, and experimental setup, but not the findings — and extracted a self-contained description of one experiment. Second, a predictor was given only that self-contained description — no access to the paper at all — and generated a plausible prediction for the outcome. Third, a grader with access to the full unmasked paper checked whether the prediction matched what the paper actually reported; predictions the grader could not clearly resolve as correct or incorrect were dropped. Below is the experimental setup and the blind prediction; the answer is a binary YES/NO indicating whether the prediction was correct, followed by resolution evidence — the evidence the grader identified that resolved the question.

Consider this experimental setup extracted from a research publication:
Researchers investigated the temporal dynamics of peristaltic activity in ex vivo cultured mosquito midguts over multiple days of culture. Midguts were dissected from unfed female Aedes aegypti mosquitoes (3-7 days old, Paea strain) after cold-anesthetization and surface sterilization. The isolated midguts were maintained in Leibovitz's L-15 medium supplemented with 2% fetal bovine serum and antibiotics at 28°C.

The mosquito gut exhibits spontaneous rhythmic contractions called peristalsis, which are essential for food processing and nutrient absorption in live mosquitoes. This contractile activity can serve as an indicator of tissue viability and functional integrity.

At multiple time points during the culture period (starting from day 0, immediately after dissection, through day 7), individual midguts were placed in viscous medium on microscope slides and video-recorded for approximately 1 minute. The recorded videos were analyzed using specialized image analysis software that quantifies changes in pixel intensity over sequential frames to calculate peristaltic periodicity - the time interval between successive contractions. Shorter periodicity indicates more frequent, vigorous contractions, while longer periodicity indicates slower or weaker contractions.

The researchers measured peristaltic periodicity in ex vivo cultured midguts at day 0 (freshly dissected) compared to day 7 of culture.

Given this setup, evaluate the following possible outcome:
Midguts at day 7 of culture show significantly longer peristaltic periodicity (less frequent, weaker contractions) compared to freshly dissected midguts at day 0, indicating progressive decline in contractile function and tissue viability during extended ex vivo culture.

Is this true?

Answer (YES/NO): NO